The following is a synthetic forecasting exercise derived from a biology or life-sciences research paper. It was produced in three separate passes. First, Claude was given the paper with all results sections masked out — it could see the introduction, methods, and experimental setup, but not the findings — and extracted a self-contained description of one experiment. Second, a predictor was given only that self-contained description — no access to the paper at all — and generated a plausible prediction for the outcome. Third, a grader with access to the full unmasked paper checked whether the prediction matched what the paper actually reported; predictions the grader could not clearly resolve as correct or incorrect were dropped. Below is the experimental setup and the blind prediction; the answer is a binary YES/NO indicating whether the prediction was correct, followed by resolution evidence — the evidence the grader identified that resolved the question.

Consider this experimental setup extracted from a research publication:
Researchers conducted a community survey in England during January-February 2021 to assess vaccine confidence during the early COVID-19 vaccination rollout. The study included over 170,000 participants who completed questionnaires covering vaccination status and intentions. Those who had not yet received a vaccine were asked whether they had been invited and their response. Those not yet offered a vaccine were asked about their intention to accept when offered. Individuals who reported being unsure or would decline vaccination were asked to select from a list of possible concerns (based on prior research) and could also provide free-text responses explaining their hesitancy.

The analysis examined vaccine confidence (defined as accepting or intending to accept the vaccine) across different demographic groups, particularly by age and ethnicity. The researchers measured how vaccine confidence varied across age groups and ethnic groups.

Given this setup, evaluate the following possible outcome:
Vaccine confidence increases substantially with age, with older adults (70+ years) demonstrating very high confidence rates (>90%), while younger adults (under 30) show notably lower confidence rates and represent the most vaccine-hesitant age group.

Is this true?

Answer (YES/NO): YES